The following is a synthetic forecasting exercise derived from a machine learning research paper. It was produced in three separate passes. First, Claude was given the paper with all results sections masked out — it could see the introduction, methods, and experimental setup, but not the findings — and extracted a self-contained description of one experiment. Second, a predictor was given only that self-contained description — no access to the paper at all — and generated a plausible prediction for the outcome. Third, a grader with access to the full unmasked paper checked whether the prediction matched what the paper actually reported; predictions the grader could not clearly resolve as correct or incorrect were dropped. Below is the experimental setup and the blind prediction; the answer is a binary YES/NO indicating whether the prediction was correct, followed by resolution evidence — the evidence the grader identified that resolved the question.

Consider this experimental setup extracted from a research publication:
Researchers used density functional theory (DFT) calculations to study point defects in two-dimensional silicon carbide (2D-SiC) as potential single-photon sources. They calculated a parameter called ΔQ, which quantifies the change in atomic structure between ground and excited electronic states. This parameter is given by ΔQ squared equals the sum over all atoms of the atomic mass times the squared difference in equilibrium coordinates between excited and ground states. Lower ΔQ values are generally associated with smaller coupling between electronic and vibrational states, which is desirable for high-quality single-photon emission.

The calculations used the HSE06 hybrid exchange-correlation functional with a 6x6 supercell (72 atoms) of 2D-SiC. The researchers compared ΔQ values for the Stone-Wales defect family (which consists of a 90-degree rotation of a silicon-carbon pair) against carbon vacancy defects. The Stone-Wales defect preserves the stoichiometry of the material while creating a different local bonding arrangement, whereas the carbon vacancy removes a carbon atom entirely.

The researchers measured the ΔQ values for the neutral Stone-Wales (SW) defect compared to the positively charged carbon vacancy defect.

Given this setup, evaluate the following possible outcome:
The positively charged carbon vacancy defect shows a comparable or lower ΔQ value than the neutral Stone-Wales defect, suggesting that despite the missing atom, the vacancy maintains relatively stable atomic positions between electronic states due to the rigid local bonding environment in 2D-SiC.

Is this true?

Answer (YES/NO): NO